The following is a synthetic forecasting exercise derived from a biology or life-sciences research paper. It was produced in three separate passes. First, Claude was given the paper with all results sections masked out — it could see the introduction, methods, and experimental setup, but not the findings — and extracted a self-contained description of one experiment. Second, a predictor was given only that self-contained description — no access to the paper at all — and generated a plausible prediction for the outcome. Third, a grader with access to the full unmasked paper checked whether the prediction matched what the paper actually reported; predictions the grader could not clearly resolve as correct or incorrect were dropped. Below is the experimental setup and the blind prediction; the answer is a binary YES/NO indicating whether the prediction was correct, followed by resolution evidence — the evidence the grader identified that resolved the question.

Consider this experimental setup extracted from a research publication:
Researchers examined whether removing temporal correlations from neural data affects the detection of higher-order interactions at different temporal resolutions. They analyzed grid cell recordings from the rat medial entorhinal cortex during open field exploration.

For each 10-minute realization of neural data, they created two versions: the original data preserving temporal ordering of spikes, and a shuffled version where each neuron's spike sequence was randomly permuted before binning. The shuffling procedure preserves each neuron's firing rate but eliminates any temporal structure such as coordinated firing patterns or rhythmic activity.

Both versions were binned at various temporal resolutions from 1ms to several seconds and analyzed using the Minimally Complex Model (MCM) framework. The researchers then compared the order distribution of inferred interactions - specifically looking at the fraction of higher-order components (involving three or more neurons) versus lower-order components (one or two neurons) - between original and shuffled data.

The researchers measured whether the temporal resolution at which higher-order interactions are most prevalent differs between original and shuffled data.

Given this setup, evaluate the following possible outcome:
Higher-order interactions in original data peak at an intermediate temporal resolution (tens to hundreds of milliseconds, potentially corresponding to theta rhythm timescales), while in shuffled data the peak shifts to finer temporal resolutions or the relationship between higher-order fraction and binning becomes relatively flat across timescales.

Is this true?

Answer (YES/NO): NO